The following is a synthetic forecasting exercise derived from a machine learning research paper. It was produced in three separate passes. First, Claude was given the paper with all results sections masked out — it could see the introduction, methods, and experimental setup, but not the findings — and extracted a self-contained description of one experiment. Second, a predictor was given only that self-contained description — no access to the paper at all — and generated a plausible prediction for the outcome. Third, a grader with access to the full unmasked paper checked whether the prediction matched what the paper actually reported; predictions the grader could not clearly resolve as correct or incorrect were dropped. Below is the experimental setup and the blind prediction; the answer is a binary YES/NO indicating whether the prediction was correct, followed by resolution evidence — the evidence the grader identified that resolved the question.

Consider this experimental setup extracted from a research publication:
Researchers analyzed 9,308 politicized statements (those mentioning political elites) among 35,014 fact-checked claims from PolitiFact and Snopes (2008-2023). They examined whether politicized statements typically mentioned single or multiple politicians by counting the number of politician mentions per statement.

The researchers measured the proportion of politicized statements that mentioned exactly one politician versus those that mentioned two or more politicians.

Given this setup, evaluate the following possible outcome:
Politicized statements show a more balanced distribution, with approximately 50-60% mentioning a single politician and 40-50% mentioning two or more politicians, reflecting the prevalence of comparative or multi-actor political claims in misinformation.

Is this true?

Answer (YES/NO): NO